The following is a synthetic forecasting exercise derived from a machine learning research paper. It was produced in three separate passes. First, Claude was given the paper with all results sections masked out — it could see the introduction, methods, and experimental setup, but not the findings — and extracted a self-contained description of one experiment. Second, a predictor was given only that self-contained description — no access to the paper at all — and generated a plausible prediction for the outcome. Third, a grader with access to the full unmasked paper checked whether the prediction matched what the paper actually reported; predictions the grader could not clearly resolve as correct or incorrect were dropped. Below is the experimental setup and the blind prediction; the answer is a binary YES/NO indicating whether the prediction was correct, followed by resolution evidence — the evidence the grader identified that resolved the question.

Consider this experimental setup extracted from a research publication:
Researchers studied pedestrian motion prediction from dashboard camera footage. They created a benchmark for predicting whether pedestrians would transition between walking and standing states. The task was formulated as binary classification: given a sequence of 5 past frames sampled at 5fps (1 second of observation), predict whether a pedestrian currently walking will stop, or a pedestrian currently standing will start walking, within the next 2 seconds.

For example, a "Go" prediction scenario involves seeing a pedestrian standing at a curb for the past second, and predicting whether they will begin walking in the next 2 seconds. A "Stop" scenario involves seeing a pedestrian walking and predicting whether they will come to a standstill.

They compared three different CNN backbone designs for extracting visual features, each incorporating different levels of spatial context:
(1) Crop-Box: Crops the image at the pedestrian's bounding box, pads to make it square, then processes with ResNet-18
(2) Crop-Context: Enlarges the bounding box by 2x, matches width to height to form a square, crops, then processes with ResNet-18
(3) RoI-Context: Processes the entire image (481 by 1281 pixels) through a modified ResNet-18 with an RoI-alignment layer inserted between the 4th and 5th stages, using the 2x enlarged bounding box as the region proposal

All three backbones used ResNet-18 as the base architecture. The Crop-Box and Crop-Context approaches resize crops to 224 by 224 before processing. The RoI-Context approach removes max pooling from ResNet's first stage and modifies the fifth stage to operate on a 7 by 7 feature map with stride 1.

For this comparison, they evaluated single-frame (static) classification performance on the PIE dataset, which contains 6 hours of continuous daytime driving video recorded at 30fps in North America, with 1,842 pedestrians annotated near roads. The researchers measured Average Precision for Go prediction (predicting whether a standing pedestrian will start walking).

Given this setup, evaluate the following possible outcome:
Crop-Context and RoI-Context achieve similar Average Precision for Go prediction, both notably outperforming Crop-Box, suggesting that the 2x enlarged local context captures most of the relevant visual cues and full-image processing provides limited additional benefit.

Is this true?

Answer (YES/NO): NO